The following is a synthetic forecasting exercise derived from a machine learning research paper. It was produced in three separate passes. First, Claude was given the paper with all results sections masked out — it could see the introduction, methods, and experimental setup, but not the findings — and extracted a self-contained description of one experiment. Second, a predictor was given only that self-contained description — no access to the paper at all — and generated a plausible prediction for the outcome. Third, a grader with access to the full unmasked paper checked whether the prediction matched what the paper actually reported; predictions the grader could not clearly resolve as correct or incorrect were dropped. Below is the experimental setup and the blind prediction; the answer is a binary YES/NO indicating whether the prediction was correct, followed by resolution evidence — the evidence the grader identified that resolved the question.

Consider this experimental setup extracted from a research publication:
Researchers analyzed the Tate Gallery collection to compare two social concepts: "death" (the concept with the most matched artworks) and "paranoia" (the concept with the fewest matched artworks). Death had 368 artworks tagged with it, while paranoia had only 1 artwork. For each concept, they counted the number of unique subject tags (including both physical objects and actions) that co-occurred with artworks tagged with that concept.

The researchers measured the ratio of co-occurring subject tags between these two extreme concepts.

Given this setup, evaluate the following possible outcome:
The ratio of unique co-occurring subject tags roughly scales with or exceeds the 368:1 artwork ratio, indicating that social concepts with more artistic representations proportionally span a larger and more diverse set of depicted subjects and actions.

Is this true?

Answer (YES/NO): NO